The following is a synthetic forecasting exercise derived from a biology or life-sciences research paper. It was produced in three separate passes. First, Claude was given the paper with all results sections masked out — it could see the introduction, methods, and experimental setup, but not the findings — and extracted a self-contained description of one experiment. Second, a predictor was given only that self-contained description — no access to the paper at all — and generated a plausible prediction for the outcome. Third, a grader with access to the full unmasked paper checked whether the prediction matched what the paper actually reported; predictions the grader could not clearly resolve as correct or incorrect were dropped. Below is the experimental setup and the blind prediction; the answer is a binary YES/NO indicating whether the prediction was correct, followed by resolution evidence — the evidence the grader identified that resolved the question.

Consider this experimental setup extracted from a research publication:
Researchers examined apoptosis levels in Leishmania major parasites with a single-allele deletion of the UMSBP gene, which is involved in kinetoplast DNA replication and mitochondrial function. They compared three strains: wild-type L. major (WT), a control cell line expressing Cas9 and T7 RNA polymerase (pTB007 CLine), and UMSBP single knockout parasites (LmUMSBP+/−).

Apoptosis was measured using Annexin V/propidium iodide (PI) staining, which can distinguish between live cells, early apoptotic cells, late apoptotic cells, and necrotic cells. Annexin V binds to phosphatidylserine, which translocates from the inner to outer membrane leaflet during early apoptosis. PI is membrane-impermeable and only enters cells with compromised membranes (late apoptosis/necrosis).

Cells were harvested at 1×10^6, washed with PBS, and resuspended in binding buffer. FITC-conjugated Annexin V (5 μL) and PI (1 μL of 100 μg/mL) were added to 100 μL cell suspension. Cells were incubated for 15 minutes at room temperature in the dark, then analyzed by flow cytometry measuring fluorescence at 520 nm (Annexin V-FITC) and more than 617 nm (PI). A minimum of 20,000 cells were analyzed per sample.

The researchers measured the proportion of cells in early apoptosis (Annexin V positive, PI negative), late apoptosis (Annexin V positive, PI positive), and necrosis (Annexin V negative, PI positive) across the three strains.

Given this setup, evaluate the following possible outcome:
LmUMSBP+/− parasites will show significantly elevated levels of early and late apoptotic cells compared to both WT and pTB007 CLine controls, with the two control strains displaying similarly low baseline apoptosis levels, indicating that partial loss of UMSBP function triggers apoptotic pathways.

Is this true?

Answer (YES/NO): NO